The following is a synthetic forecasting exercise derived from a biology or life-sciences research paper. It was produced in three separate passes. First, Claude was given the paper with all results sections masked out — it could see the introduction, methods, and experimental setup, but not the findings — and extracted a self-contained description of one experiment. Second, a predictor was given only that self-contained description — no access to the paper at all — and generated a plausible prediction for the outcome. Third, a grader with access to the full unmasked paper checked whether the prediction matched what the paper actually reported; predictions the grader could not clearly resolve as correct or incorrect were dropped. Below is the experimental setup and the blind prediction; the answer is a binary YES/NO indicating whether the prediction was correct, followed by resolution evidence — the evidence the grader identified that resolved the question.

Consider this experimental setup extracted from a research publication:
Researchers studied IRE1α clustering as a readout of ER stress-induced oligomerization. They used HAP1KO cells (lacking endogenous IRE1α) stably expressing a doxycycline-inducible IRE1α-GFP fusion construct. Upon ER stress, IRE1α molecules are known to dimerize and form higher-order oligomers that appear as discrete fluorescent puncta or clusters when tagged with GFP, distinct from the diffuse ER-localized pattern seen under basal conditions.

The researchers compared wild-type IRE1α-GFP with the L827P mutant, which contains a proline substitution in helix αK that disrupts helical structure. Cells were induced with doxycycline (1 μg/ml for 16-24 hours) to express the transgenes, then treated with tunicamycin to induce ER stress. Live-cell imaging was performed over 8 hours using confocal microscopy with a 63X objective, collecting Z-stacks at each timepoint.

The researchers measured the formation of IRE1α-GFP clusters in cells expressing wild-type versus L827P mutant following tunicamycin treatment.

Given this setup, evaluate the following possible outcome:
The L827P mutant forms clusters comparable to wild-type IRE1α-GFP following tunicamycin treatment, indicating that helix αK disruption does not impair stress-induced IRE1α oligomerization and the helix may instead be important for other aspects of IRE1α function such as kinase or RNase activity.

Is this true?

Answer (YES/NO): NO